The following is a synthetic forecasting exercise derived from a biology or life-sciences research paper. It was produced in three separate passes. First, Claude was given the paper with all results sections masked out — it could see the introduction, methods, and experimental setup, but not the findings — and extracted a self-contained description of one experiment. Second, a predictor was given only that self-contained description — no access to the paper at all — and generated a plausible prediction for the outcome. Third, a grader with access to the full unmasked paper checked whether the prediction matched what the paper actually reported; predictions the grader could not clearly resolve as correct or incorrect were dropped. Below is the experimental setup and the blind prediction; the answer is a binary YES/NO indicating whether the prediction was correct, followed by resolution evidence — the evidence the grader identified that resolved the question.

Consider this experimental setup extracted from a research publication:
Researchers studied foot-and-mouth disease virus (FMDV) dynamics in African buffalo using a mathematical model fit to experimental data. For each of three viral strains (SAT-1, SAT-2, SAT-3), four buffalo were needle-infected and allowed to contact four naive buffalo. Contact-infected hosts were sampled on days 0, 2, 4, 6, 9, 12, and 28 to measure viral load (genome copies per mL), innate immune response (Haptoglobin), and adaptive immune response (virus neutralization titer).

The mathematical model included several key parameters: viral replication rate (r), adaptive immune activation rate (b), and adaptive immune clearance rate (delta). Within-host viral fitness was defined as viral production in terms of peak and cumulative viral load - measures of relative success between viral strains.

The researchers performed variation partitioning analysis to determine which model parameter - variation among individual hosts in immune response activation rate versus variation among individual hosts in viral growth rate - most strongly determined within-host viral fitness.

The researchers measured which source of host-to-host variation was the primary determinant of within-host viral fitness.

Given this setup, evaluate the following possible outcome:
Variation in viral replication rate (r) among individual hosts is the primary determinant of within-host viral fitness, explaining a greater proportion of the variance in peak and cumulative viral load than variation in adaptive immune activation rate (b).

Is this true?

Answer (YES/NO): NO